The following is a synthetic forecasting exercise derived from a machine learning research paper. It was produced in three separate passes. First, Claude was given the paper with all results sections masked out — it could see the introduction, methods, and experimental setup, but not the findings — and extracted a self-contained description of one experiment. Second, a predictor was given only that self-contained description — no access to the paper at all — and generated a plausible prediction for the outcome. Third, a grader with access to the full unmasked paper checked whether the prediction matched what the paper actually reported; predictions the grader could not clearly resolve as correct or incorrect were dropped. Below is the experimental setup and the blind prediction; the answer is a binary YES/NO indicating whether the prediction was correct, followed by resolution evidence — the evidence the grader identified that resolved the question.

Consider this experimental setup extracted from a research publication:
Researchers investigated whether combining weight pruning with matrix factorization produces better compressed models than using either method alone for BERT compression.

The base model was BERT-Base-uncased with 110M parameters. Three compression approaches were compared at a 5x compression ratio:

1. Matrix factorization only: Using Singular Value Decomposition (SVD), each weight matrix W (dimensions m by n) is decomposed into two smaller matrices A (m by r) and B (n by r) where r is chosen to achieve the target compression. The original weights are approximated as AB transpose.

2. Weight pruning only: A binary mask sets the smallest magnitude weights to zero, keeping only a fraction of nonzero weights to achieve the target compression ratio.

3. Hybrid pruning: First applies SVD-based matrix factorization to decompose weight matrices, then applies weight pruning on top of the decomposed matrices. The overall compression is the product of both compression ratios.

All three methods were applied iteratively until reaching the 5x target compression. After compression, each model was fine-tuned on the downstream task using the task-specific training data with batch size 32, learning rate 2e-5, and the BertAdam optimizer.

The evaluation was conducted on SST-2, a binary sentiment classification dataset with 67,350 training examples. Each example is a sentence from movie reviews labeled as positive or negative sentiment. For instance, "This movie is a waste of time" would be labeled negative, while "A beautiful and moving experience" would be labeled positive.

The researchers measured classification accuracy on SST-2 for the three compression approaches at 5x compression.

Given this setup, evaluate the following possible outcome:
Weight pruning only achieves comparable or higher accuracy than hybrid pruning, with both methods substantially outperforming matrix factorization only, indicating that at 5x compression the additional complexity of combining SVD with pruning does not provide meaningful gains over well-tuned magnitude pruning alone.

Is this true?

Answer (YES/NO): NO